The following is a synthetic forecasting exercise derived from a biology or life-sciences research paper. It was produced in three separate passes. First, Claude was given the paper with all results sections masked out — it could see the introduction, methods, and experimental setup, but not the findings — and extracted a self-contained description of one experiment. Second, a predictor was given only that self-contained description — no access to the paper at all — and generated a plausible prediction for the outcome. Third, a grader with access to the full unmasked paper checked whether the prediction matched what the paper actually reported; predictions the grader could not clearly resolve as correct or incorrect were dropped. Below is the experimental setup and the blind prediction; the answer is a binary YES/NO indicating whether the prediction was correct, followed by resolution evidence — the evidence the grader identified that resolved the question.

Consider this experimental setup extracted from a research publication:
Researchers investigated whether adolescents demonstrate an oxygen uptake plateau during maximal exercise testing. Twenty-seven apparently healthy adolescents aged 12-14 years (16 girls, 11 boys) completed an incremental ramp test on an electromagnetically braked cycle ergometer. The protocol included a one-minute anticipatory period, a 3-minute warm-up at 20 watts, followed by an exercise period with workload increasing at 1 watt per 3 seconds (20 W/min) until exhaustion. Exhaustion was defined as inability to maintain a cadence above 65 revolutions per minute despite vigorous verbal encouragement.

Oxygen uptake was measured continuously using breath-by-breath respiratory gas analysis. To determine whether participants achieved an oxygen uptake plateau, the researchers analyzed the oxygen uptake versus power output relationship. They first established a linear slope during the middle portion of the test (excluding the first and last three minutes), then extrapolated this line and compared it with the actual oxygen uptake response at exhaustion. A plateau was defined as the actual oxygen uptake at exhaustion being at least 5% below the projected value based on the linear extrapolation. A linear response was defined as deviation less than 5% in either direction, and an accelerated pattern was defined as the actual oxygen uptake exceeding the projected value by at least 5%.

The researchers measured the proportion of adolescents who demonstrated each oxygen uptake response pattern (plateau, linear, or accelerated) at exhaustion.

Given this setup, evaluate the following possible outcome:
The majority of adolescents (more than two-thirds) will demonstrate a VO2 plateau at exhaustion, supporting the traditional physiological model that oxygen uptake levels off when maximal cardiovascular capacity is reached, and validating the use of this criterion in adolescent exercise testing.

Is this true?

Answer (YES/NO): NO